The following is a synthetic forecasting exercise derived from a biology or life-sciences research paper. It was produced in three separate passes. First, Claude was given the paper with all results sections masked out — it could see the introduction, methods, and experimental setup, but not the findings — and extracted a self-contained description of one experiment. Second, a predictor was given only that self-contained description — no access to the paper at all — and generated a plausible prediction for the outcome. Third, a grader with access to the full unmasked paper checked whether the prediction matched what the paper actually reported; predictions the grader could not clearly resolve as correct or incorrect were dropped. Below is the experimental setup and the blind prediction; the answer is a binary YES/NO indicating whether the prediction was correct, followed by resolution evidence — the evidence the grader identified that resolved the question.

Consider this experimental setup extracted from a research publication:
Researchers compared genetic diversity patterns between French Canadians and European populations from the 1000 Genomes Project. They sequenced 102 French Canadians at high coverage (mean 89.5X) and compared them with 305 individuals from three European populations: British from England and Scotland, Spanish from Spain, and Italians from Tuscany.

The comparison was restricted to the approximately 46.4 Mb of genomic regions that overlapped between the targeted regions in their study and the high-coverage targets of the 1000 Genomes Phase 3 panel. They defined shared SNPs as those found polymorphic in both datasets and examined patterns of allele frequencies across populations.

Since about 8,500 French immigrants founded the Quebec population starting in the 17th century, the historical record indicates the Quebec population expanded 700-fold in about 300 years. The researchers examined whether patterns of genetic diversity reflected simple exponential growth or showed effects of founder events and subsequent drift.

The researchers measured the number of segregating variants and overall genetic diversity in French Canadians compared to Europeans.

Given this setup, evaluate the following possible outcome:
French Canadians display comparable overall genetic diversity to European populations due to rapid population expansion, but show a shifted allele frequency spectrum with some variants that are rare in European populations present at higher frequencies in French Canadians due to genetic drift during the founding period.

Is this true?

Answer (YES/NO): NO